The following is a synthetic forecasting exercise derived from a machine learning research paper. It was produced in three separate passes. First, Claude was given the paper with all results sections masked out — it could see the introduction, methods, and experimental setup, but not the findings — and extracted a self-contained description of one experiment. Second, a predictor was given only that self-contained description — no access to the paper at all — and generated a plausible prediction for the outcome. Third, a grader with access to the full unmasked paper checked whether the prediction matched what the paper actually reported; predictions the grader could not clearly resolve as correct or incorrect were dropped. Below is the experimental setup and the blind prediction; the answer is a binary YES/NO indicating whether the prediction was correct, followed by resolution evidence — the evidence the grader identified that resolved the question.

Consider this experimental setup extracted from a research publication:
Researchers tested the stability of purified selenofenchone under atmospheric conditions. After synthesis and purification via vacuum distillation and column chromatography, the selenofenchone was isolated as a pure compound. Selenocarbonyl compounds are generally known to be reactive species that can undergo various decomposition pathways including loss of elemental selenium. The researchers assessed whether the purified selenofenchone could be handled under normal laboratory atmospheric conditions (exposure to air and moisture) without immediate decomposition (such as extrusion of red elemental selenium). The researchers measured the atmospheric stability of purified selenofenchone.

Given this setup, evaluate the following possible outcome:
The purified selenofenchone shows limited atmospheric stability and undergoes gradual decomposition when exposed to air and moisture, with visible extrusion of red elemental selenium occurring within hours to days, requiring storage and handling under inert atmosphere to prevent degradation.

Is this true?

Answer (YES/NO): NO